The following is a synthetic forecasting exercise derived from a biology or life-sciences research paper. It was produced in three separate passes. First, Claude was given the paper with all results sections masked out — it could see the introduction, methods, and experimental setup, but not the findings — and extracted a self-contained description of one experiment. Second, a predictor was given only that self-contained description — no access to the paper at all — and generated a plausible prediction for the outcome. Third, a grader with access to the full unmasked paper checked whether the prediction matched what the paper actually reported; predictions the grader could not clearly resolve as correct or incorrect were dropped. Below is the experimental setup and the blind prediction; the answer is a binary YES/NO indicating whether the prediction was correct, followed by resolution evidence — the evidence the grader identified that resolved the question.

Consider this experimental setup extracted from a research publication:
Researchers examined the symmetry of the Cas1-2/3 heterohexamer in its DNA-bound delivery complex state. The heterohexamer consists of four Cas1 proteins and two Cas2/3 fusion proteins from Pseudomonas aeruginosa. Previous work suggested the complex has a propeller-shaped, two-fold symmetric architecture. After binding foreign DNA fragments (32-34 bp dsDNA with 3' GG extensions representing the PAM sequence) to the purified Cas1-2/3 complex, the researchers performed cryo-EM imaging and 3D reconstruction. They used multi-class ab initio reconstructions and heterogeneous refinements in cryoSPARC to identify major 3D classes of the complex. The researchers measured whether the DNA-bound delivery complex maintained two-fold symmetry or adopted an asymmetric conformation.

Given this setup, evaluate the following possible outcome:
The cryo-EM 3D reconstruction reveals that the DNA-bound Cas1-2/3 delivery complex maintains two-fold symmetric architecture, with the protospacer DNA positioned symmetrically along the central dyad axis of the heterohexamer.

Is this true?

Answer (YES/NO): NO